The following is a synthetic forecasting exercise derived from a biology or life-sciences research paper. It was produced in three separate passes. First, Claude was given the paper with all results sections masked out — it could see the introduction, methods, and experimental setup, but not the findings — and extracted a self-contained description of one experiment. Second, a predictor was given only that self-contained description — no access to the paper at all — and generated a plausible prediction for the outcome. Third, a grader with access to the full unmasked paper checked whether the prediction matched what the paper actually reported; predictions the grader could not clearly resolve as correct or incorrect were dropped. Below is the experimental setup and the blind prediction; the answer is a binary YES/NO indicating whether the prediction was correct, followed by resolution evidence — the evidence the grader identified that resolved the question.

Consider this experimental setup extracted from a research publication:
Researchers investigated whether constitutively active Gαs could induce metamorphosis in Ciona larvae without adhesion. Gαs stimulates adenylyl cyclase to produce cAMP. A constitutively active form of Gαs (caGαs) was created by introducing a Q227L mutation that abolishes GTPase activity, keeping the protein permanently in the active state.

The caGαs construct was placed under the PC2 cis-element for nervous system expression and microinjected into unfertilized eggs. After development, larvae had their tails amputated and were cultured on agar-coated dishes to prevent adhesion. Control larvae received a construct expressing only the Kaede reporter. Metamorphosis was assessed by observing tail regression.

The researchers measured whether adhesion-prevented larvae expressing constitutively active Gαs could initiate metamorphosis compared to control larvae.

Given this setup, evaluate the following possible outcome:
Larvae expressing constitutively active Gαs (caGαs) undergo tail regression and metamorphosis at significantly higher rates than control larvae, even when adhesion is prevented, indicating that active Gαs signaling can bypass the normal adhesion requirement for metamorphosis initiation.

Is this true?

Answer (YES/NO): YES